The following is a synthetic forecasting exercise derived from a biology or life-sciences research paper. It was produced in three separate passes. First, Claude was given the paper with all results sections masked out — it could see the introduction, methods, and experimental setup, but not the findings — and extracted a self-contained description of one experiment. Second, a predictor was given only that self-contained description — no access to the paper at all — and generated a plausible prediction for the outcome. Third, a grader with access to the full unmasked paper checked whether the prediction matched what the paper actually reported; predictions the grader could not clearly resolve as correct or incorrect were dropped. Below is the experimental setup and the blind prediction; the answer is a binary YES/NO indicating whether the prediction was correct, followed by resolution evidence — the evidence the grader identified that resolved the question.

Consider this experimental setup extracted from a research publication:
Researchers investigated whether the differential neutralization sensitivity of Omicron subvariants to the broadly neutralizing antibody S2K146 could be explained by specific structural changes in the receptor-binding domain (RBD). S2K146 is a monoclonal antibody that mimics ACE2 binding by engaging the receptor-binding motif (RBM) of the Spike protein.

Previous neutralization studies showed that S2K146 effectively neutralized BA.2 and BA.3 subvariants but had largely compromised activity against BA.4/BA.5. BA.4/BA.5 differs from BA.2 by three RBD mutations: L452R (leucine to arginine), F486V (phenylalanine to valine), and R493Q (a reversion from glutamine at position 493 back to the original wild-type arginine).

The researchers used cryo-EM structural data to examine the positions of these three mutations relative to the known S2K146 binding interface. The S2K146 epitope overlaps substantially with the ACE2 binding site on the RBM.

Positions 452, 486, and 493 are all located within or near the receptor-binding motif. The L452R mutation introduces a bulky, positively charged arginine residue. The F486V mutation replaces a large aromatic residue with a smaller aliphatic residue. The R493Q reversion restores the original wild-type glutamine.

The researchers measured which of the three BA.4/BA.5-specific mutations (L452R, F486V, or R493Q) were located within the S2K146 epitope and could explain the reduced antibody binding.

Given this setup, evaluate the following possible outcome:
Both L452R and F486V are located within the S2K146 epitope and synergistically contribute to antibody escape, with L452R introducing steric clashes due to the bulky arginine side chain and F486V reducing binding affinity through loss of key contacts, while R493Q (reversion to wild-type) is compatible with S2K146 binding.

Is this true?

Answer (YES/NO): YES